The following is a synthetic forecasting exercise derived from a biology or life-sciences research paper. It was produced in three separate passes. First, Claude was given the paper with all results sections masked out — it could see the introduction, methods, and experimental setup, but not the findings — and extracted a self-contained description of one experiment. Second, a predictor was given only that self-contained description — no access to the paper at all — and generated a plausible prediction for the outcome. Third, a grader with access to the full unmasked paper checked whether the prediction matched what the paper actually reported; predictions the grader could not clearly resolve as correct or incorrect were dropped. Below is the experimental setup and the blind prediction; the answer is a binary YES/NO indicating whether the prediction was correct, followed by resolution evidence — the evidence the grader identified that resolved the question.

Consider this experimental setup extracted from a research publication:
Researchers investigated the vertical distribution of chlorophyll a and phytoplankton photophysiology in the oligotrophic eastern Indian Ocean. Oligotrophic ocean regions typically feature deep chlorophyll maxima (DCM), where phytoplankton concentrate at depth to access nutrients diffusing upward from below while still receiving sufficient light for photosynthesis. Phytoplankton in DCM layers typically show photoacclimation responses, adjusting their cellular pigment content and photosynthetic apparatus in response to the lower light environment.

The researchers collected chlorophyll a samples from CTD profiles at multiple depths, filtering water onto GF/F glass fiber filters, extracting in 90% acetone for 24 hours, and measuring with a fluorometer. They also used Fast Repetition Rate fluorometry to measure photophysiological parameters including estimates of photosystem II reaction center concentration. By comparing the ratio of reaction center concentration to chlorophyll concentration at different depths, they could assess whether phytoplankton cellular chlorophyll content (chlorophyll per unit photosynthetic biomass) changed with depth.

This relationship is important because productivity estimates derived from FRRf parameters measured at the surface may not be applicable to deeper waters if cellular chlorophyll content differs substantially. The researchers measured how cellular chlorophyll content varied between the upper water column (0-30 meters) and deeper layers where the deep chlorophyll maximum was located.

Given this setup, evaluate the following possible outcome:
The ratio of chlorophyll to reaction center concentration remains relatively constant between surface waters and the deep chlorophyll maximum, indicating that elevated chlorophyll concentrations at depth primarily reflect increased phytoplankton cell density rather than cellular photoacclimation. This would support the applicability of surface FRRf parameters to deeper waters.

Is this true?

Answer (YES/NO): NO